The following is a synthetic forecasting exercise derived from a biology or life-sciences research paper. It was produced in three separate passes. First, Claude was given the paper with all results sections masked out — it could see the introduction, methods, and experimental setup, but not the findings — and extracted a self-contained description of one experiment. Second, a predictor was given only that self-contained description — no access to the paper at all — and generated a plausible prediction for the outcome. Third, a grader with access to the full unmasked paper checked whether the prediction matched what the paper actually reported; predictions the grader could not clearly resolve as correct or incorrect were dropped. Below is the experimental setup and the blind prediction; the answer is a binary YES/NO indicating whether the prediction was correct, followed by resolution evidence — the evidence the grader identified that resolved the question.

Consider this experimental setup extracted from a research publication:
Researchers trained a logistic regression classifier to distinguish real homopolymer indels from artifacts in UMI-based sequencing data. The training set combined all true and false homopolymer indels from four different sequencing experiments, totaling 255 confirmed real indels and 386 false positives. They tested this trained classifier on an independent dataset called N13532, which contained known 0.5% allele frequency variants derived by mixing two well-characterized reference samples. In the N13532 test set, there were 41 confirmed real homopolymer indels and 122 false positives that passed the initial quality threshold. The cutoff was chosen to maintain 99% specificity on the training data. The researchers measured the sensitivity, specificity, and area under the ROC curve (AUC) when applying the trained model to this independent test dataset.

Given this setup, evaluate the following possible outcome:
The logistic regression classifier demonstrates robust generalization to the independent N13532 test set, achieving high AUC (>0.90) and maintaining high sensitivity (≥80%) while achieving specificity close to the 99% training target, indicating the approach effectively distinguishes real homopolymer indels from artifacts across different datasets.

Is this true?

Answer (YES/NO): NO